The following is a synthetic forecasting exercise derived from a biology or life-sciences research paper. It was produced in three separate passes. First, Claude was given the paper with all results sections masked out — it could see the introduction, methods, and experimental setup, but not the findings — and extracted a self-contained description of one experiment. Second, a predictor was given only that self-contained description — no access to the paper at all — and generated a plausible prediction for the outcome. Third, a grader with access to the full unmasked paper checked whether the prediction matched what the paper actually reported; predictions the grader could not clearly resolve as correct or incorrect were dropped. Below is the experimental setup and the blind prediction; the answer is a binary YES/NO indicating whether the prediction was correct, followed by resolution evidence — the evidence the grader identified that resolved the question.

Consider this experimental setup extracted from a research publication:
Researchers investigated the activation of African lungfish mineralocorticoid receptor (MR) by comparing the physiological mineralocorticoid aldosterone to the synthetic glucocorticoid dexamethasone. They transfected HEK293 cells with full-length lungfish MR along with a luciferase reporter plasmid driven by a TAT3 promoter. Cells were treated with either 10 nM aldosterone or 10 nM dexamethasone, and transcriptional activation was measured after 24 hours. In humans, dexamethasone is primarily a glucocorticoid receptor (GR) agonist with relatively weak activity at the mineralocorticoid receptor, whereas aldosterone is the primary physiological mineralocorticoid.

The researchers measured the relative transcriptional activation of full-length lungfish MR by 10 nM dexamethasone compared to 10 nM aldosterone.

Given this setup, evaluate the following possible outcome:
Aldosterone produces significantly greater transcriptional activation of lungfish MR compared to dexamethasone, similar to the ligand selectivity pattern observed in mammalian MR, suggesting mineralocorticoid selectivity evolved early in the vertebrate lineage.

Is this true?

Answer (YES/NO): NO